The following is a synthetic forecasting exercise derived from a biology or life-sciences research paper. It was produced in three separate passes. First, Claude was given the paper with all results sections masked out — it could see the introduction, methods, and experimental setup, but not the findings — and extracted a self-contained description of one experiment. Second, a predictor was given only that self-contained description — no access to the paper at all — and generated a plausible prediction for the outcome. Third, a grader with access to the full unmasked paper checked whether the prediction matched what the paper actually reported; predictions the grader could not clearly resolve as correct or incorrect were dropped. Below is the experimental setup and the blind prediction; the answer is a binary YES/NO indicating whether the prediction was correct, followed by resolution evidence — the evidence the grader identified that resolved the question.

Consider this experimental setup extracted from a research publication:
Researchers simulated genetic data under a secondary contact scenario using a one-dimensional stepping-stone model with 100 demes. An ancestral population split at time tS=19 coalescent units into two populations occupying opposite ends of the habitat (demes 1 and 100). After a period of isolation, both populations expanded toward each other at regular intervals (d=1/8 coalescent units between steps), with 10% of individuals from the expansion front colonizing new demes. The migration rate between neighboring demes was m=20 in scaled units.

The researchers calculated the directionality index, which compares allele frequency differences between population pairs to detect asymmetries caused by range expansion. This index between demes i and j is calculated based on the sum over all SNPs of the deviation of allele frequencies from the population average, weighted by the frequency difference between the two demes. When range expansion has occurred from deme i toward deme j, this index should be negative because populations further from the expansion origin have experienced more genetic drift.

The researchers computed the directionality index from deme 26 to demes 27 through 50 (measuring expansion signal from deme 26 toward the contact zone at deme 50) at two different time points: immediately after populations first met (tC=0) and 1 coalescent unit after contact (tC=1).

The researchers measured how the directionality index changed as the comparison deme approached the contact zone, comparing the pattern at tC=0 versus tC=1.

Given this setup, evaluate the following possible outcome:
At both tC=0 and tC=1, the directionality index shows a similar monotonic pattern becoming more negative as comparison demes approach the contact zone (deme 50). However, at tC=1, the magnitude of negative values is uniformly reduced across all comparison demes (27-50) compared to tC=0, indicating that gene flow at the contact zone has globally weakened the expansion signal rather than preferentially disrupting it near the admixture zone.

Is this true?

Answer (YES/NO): NO